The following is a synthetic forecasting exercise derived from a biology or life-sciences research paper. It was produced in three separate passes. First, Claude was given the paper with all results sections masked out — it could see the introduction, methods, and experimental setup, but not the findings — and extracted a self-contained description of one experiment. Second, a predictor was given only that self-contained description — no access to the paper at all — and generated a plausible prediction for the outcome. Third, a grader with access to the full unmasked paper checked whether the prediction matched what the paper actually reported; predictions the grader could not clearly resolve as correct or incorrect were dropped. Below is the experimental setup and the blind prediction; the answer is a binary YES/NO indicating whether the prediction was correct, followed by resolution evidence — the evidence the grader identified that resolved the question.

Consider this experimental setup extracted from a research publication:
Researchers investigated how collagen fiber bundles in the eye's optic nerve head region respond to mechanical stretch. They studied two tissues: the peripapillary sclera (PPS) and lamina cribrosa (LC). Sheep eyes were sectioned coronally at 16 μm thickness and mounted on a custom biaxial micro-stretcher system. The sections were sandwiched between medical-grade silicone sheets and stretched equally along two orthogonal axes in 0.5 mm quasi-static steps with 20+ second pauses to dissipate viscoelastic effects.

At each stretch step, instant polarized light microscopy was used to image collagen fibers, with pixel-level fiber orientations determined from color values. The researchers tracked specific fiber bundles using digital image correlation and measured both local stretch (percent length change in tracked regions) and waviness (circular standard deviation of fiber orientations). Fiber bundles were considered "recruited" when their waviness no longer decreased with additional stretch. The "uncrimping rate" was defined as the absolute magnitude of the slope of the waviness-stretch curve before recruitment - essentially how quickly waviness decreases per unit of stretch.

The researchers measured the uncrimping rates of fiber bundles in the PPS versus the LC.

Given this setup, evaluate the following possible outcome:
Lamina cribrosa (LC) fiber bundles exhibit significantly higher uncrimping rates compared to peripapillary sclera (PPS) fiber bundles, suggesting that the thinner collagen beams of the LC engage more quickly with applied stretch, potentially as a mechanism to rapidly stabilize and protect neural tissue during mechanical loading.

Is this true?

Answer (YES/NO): NO